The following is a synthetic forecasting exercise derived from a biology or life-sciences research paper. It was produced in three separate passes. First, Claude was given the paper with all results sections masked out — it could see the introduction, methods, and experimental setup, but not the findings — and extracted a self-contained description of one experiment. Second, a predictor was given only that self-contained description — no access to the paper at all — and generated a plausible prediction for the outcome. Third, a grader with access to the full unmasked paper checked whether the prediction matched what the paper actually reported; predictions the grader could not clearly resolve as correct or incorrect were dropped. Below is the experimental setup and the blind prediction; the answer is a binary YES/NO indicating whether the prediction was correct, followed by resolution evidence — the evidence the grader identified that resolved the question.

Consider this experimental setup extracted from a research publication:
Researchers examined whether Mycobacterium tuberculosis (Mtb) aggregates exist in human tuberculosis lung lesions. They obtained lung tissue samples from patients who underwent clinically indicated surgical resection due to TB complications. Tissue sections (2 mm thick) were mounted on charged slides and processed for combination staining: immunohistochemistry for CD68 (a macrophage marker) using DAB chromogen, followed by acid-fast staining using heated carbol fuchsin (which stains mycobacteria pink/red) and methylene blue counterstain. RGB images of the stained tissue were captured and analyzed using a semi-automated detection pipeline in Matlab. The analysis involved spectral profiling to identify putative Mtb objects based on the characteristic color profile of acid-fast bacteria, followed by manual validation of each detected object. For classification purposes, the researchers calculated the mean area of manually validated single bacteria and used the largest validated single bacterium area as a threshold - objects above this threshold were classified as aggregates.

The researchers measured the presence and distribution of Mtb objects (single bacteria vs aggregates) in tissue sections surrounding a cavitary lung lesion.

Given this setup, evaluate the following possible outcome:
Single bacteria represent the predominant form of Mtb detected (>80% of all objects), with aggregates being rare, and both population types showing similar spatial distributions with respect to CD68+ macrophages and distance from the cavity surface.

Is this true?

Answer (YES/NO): NO